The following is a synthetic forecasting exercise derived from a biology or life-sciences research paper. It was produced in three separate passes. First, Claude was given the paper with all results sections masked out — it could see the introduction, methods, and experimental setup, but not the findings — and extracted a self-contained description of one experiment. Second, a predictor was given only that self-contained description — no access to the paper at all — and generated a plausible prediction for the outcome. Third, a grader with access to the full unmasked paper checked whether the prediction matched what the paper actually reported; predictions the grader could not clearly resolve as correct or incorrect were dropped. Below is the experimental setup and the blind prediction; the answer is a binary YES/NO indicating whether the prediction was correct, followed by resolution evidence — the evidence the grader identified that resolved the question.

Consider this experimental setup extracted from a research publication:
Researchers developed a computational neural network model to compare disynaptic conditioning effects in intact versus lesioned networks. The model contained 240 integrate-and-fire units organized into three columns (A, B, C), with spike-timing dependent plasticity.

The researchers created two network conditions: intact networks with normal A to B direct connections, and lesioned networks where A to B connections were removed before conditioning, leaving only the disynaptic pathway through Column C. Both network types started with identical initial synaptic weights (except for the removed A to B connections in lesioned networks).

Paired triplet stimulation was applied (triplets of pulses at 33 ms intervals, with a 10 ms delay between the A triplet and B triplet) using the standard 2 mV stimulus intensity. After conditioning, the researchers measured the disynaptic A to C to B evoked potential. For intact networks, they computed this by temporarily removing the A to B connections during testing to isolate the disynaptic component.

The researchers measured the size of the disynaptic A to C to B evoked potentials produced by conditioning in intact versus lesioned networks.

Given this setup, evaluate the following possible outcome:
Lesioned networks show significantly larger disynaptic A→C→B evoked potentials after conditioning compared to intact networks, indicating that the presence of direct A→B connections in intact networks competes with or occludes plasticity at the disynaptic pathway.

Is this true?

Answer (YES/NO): YES